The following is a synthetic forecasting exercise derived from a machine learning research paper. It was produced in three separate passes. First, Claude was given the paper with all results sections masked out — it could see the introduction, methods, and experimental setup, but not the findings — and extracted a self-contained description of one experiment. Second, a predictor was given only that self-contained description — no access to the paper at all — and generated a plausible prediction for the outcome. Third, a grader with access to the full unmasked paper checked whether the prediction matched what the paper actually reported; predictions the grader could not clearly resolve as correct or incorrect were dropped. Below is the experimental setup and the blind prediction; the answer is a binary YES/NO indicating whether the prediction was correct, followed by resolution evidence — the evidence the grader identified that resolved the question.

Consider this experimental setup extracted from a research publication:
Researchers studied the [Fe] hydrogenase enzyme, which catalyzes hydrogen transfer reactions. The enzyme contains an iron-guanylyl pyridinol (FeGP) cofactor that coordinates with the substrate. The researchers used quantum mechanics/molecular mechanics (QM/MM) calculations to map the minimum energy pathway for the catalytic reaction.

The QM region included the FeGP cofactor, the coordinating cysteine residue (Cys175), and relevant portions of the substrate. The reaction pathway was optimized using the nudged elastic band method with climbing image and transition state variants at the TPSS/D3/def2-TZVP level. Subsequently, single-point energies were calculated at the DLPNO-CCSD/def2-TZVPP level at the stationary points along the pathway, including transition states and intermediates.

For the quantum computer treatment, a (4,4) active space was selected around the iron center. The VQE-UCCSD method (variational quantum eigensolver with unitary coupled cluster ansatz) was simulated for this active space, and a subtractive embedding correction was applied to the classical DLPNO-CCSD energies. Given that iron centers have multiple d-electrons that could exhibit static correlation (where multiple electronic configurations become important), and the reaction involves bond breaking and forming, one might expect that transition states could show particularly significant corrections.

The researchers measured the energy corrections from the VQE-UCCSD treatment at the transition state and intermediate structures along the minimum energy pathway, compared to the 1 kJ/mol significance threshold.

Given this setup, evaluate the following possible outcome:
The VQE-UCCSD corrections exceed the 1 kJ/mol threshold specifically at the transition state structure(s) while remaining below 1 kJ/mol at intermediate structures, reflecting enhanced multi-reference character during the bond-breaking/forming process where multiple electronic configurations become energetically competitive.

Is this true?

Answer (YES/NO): NO